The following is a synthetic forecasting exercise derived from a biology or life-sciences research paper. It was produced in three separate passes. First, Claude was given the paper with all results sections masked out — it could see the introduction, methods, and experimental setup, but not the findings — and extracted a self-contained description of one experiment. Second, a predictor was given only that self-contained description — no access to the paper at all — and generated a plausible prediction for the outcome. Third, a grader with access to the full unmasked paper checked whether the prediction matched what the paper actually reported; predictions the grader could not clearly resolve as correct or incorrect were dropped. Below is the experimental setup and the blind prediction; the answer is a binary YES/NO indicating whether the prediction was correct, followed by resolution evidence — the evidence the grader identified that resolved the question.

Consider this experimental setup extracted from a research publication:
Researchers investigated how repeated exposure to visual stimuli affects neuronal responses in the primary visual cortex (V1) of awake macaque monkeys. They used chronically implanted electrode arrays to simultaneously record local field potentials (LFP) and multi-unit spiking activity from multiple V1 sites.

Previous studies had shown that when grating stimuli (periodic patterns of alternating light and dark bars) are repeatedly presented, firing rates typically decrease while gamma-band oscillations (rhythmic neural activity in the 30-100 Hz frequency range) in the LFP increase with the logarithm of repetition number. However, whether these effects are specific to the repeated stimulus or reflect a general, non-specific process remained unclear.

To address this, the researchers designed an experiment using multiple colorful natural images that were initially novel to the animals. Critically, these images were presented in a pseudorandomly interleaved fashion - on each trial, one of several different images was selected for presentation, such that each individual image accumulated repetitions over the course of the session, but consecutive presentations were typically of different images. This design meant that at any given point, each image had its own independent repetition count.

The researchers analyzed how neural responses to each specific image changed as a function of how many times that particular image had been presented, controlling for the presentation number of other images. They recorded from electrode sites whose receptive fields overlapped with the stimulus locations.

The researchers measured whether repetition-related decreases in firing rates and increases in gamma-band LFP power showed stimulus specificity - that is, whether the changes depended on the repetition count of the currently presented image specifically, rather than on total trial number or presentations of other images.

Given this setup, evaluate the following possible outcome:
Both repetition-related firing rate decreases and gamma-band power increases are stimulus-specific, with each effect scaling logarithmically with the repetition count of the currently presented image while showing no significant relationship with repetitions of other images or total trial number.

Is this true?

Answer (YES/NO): NO